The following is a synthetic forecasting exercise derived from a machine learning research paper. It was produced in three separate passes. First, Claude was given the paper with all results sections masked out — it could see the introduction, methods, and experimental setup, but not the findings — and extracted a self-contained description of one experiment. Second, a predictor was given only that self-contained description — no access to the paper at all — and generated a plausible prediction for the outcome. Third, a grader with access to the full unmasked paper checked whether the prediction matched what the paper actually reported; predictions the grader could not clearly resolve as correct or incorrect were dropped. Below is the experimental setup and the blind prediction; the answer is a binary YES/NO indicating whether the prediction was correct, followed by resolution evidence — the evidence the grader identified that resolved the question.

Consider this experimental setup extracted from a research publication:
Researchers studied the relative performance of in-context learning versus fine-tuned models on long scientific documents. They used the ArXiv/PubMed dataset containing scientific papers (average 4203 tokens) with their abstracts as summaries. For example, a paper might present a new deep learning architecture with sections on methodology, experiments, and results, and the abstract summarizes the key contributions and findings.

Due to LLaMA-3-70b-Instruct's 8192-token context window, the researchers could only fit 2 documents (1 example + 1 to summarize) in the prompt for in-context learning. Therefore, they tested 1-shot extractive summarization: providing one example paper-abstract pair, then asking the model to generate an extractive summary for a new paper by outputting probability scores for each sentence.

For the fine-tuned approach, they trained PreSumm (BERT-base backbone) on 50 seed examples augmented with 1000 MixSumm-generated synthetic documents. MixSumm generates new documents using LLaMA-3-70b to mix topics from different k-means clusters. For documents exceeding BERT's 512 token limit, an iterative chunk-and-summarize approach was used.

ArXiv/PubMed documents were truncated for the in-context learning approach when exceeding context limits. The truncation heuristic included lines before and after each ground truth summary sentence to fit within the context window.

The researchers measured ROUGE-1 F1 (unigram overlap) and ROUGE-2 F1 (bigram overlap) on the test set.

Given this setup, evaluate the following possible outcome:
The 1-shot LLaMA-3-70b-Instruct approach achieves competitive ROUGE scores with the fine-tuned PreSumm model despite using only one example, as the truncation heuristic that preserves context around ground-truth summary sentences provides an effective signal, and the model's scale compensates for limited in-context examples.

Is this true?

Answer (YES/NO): NO